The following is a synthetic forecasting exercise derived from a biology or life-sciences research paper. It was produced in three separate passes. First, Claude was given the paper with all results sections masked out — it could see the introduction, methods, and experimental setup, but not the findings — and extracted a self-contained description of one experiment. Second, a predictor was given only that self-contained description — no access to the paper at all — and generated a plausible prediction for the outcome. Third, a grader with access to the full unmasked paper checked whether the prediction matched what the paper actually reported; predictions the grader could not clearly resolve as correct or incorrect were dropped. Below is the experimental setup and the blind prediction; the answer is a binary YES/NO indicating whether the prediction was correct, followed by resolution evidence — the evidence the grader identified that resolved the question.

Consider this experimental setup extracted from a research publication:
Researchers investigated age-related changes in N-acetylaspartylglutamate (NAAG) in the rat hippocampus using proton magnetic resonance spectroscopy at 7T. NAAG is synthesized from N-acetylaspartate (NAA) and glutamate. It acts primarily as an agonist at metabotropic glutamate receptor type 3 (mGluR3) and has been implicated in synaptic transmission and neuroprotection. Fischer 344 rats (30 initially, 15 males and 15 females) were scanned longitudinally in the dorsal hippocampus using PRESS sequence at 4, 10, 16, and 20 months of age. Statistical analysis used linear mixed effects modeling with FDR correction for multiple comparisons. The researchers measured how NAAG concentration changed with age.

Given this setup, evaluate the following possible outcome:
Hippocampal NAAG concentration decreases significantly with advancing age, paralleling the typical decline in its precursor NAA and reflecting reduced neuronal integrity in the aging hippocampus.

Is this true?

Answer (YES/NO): NO